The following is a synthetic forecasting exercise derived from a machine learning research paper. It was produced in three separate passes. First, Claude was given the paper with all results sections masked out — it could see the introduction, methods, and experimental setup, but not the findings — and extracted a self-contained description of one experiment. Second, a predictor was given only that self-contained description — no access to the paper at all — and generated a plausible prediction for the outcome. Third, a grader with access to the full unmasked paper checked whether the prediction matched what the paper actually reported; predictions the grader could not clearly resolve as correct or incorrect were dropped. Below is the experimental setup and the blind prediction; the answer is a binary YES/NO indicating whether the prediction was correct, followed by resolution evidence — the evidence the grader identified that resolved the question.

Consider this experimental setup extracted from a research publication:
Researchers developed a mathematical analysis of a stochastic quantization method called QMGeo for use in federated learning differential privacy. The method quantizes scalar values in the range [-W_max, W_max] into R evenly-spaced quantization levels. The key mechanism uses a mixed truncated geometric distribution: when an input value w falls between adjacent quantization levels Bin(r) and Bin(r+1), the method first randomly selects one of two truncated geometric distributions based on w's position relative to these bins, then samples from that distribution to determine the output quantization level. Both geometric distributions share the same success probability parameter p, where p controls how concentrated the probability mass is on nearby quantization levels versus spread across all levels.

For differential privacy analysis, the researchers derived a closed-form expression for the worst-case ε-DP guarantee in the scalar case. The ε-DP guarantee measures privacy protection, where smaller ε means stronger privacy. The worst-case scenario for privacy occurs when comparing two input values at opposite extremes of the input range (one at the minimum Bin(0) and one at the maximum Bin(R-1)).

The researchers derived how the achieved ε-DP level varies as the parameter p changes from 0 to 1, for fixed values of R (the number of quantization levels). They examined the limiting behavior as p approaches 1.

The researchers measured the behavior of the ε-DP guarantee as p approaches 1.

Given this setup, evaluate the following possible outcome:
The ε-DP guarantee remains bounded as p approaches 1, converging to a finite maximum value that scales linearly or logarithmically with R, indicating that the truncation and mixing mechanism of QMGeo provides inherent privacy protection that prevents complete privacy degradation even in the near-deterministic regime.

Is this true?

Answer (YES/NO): NO